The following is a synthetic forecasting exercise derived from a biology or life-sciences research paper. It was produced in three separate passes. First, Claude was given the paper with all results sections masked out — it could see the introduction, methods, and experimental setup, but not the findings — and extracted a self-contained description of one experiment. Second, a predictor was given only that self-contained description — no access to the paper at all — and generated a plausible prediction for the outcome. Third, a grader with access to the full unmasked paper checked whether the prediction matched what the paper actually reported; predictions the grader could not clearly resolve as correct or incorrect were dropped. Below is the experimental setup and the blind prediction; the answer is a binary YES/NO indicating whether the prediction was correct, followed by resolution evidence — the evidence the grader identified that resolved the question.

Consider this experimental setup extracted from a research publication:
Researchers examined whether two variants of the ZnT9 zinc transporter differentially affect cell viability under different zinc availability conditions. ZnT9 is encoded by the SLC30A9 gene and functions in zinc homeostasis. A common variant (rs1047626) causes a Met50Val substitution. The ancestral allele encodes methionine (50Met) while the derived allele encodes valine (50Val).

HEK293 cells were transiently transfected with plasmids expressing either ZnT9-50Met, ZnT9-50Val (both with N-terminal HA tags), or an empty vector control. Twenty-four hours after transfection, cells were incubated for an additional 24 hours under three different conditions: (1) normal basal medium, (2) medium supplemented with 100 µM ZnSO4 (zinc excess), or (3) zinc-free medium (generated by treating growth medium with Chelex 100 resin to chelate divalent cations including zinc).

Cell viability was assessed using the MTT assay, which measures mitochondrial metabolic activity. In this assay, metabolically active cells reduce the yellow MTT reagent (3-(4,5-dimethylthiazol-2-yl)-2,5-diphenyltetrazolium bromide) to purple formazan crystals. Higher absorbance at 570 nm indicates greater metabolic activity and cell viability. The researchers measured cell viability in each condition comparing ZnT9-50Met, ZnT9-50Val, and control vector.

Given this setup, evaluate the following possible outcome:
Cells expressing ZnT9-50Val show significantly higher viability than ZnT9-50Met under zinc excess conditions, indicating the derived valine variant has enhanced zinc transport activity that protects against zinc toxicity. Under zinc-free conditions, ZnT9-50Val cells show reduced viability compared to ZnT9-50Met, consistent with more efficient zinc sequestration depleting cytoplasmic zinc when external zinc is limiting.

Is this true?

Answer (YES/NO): NO